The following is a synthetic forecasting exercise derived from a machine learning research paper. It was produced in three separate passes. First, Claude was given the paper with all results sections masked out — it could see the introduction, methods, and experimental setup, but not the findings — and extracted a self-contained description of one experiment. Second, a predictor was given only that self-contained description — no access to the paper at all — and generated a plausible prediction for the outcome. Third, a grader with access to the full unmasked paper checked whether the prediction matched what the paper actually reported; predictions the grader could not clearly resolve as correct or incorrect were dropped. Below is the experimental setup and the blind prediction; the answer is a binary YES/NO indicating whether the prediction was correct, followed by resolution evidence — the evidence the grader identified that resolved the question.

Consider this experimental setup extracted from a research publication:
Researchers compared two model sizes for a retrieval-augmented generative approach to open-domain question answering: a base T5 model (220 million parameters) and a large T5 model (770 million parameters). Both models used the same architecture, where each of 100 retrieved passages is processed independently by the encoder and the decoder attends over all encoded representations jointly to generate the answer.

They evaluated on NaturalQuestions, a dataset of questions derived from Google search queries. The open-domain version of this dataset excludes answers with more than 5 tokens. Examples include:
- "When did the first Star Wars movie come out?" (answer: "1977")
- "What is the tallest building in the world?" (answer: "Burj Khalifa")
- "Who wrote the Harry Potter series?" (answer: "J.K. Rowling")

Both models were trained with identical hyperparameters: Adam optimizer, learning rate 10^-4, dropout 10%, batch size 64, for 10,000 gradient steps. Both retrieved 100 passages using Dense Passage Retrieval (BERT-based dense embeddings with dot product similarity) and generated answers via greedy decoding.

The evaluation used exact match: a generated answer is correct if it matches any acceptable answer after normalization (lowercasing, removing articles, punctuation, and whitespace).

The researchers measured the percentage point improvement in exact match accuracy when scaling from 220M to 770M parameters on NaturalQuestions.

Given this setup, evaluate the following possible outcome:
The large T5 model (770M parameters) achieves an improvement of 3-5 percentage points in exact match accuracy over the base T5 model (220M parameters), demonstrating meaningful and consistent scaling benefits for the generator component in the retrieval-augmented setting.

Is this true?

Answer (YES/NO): YES